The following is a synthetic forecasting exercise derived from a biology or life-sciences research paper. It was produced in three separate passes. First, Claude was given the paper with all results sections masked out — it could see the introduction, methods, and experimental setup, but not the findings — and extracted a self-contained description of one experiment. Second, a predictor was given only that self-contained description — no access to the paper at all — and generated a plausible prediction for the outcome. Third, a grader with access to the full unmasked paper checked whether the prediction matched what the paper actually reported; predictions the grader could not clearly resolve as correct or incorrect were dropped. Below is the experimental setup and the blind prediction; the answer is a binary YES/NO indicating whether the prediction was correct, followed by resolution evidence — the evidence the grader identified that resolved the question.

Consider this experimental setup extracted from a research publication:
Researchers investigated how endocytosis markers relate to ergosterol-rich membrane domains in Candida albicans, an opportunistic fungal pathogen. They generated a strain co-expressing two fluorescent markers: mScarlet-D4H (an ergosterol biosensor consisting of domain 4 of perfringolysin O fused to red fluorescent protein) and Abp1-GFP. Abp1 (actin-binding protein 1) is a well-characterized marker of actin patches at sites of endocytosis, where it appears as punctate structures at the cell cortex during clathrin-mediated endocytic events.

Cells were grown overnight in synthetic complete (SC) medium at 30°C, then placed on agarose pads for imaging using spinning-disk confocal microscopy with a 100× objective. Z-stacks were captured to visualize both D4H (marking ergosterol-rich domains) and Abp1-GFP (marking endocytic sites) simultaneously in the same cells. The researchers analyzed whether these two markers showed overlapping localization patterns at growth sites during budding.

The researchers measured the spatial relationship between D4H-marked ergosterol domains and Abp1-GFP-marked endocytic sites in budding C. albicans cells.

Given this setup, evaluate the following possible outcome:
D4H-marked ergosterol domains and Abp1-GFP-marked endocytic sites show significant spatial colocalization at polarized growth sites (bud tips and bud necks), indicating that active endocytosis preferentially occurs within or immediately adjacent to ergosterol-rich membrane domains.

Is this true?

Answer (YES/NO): NO